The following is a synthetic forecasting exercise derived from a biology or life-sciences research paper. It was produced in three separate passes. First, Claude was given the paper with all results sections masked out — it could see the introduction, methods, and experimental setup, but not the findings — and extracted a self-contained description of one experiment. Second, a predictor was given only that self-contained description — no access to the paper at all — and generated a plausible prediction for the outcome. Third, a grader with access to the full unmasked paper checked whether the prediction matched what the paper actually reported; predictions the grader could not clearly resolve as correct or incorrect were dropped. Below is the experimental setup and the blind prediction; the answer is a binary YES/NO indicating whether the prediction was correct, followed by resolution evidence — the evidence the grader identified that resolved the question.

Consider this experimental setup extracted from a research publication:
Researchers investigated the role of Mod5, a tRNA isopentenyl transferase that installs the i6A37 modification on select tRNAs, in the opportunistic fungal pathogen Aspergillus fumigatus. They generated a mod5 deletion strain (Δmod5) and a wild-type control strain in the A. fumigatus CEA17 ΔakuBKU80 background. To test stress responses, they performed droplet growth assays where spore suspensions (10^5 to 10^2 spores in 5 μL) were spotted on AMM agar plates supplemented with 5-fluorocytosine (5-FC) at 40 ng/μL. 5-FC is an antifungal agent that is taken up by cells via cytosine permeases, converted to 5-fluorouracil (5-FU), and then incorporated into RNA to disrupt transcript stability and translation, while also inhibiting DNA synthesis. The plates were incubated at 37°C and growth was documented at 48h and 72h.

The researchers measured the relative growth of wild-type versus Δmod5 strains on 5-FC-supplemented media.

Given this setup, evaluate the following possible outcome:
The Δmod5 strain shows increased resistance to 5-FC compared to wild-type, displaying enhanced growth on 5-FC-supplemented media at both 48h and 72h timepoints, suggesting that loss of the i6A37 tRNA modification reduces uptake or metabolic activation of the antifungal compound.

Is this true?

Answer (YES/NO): NO